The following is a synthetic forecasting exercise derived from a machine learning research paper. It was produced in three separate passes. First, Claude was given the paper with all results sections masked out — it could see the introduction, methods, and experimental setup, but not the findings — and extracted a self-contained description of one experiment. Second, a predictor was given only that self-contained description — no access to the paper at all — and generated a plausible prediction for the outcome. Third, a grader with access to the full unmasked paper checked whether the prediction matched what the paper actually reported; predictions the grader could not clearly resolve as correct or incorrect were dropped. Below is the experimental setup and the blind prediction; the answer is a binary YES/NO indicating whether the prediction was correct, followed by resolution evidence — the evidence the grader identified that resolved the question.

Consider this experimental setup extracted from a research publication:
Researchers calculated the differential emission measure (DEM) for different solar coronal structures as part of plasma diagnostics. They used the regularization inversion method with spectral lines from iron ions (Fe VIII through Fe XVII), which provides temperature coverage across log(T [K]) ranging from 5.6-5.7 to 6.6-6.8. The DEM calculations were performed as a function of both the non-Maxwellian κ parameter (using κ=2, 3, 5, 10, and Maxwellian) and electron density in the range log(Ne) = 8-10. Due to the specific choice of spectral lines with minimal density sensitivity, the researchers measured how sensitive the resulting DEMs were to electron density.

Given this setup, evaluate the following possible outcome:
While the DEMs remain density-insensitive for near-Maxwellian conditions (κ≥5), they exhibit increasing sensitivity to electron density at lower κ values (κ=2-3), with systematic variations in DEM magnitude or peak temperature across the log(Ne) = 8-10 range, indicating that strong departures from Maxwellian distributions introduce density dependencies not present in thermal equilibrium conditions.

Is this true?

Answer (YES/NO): NO